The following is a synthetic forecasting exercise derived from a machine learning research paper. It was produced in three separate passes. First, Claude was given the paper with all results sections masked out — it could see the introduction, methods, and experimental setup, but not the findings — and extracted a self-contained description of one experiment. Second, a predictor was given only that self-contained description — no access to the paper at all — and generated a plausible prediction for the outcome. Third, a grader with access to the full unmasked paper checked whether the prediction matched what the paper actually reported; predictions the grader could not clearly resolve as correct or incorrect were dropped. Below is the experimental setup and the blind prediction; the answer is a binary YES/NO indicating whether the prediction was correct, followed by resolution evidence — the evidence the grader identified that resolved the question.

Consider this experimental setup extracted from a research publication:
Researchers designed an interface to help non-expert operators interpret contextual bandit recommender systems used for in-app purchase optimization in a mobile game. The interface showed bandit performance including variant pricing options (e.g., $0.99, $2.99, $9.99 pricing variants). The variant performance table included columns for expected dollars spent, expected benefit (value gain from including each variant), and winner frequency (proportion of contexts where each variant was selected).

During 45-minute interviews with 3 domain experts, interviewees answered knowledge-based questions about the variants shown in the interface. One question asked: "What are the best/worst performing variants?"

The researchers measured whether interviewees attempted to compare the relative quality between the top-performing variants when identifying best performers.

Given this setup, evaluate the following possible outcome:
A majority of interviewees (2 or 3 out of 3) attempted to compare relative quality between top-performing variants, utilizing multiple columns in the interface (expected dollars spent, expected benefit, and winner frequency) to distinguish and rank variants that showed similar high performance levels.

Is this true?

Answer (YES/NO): NO